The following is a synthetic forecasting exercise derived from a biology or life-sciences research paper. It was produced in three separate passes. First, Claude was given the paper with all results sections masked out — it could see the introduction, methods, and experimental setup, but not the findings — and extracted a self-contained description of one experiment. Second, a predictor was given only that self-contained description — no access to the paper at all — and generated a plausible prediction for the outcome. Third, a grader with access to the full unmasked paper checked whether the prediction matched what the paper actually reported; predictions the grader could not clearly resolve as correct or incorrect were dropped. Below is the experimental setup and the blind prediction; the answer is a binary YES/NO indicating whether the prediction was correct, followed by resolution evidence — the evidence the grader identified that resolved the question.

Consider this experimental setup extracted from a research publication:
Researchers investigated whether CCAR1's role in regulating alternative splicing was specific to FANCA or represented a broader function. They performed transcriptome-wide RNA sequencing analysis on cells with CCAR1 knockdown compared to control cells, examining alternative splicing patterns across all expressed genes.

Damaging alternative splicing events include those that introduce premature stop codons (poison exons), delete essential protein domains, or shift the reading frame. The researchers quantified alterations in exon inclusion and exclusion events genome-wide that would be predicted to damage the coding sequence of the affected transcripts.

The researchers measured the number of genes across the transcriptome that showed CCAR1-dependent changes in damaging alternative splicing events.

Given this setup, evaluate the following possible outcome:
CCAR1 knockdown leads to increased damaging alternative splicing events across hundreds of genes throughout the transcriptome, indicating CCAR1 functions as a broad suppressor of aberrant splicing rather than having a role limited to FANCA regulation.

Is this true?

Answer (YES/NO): YES